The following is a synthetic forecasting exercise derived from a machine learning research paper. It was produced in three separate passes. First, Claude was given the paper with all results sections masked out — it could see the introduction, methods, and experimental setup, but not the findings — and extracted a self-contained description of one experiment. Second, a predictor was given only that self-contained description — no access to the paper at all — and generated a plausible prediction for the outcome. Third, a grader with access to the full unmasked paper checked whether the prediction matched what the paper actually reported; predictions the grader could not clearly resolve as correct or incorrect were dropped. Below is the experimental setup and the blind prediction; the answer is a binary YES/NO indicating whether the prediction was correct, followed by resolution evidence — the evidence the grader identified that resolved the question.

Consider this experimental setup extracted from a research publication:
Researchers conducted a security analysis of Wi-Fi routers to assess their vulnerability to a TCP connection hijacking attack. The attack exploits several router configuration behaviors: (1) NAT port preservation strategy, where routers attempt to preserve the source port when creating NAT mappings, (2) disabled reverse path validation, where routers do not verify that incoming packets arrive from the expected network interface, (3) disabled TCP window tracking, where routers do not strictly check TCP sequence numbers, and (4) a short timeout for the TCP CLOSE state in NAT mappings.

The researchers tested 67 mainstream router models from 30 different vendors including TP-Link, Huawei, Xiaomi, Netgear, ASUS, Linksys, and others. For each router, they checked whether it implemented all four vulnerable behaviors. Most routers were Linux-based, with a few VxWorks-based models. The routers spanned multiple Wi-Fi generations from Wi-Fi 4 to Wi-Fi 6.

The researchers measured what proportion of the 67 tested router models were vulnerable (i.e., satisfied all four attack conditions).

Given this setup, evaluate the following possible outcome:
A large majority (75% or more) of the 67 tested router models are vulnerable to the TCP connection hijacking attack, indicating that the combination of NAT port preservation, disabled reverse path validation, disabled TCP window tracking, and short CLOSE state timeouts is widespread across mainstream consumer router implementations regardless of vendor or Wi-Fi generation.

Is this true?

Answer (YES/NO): YES